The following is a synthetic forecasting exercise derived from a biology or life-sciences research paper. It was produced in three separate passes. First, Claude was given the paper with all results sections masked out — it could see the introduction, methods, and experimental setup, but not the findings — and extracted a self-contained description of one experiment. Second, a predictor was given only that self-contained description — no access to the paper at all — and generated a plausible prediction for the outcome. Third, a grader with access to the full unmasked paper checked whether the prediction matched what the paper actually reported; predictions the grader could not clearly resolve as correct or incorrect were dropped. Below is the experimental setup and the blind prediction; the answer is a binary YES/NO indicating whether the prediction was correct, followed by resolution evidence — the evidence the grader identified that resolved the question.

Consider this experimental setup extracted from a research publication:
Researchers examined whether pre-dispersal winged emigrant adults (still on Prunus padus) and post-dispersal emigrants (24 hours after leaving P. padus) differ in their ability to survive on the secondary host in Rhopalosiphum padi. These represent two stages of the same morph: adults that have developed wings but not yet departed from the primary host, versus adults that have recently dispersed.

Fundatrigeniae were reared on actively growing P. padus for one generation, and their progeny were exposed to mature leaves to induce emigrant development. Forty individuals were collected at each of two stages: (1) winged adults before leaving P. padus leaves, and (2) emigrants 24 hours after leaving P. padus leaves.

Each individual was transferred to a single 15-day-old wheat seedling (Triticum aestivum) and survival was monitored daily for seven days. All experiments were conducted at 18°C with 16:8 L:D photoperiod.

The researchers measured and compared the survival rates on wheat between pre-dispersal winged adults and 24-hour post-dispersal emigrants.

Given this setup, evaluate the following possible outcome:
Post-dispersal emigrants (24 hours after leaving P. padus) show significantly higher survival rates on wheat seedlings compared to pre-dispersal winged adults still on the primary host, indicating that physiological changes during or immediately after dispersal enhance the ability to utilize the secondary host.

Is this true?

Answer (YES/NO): NO